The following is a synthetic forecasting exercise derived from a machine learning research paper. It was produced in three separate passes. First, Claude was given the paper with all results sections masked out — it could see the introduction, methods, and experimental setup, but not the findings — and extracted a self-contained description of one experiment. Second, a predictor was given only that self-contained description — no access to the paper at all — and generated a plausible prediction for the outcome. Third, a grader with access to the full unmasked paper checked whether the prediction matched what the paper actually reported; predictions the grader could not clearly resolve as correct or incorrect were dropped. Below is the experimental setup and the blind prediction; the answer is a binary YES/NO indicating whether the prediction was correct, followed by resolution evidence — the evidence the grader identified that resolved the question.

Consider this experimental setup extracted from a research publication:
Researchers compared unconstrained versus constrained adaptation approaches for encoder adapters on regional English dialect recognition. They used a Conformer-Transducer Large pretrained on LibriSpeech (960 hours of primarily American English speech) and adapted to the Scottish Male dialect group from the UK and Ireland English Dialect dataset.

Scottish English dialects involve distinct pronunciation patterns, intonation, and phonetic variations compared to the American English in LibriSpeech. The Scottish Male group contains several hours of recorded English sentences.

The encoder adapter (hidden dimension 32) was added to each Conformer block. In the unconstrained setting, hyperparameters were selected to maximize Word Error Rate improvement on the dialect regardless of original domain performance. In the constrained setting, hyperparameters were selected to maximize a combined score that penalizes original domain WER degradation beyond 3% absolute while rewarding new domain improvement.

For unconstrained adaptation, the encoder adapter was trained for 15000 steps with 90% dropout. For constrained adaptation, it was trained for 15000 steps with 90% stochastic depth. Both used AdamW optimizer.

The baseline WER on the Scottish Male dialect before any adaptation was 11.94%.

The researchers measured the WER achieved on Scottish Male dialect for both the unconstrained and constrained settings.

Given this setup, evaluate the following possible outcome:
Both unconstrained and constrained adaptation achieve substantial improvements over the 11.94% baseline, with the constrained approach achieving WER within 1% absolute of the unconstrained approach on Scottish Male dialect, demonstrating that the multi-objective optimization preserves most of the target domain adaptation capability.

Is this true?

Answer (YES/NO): YES